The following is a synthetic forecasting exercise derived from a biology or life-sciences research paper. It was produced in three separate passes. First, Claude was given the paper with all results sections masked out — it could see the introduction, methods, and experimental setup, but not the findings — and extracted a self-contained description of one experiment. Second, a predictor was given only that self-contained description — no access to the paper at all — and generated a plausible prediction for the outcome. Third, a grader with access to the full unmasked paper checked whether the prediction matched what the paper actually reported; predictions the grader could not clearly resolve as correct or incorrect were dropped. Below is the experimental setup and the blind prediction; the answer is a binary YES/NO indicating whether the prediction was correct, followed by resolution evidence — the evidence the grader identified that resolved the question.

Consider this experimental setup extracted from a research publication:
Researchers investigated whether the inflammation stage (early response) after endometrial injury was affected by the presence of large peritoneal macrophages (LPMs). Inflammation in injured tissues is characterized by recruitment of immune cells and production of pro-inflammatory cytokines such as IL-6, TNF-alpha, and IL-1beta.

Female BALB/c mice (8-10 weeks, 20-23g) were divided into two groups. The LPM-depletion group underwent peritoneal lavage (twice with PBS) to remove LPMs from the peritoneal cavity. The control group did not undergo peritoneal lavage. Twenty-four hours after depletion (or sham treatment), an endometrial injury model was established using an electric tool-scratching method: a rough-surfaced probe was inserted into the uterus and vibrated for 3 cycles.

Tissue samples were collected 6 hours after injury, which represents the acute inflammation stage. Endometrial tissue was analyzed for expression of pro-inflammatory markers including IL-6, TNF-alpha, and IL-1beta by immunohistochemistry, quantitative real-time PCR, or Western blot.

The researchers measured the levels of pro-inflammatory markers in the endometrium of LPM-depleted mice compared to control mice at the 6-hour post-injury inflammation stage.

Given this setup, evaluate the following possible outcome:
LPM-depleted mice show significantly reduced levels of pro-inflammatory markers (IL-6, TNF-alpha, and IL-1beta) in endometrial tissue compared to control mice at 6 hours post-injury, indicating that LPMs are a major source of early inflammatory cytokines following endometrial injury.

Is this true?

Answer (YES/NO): NO